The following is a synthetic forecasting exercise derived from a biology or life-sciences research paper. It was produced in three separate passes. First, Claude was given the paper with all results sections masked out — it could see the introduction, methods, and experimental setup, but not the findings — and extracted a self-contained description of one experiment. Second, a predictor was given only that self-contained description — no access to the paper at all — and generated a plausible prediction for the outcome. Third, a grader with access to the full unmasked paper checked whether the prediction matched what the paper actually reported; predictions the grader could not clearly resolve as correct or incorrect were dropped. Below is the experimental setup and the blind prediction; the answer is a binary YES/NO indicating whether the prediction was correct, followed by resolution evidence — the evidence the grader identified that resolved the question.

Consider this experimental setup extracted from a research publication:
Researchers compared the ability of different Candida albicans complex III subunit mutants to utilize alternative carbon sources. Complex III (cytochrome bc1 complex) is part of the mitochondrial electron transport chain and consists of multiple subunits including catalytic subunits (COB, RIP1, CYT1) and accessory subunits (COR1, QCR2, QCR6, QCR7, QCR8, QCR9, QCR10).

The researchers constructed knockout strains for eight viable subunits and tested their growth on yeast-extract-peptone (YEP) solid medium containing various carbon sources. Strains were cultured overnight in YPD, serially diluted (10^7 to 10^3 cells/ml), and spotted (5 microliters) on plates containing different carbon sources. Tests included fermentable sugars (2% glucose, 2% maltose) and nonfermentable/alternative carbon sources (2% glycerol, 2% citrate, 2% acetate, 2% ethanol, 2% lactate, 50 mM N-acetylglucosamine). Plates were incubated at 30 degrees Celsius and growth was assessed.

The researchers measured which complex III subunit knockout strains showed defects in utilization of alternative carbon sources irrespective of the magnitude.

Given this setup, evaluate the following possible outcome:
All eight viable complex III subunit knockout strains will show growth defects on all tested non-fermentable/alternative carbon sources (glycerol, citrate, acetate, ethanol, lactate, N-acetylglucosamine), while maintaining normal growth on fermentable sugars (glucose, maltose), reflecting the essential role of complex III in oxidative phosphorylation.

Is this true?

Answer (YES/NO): NO